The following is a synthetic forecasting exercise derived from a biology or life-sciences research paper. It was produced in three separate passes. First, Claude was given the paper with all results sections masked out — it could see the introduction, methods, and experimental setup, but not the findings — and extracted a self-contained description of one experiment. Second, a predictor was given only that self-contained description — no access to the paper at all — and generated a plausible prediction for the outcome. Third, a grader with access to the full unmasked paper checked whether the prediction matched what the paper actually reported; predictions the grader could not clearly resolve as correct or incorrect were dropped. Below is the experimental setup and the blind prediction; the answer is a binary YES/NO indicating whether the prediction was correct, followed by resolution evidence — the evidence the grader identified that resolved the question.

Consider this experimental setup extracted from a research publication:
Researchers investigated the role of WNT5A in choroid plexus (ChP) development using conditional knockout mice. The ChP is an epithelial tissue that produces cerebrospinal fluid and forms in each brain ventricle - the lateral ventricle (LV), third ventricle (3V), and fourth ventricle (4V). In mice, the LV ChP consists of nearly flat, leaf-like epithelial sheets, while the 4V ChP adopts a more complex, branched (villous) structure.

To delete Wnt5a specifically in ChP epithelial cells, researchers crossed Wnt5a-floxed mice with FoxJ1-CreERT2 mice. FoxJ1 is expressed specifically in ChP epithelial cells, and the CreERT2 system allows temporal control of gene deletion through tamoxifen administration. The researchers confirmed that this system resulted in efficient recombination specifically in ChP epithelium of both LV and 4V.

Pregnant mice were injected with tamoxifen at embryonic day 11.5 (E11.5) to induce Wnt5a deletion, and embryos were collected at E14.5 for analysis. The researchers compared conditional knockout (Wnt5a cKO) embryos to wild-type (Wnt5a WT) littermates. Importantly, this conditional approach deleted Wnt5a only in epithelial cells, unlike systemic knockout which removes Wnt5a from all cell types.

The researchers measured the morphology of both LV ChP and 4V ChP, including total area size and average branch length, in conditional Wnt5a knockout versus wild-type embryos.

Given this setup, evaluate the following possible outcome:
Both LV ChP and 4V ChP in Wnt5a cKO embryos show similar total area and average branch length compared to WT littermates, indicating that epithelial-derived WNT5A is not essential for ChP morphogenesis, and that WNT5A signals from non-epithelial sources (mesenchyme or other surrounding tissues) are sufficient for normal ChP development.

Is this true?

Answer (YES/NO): NO